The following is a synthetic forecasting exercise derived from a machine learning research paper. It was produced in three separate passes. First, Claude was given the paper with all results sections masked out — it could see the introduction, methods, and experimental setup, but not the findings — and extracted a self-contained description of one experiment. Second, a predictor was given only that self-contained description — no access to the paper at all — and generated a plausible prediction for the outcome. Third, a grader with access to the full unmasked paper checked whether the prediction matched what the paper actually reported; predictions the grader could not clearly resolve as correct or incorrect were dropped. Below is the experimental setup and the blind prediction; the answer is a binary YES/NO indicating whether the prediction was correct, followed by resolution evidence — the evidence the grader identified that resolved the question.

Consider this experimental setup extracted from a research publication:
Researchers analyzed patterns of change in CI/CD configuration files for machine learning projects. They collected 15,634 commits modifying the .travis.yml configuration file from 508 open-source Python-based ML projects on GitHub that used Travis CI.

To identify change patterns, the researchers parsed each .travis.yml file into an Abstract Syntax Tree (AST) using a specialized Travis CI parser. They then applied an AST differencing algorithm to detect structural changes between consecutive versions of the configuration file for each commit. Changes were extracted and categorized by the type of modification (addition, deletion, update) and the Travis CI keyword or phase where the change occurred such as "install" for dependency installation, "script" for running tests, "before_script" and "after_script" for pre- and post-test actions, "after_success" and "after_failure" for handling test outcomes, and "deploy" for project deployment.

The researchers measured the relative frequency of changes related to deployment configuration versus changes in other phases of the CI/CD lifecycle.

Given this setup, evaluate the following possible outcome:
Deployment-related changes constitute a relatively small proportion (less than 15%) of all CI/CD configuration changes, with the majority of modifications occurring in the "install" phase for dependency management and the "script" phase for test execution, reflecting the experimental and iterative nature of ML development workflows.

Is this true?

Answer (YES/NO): YES